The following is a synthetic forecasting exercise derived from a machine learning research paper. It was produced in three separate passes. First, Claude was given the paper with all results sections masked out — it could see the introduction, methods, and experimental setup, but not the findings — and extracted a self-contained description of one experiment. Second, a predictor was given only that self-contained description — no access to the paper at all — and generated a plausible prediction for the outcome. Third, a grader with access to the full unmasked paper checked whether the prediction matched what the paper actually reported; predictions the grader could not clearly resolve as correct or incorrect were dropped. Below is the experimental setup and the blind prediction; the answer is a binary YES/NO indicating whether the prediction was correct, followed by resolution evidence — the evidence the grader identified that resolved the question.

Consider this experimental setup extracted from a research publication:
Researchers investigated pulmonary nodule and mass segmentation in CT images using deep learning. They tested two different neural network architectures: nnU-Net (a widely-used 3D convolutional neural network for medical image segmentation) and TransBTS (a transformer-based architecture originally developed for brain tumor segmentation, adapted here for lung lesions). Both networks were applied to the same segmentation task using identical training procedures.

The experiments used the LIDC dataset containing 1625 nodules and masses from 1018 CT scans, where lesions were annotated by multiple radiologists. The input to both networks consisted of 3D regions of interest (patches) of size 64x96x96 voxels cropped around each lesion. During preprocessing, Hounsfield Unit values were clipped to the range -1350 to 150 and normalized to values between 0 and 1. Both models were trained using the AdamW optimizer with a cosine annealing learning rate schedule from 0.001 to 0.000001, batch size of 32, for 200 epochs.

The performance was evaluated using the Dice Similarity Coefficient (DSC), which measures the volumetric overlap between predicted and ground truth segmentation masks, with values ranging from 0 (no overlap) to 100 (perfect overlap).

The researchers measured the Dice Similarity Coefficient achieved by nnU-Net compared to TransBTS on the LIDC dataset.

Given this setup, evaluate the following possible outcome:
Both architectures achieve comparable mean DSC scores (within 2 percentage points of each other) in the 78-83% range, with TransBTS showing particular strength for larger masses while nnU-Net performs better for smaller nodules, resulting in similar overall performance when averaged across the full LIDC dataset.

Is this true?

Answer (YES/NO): NO